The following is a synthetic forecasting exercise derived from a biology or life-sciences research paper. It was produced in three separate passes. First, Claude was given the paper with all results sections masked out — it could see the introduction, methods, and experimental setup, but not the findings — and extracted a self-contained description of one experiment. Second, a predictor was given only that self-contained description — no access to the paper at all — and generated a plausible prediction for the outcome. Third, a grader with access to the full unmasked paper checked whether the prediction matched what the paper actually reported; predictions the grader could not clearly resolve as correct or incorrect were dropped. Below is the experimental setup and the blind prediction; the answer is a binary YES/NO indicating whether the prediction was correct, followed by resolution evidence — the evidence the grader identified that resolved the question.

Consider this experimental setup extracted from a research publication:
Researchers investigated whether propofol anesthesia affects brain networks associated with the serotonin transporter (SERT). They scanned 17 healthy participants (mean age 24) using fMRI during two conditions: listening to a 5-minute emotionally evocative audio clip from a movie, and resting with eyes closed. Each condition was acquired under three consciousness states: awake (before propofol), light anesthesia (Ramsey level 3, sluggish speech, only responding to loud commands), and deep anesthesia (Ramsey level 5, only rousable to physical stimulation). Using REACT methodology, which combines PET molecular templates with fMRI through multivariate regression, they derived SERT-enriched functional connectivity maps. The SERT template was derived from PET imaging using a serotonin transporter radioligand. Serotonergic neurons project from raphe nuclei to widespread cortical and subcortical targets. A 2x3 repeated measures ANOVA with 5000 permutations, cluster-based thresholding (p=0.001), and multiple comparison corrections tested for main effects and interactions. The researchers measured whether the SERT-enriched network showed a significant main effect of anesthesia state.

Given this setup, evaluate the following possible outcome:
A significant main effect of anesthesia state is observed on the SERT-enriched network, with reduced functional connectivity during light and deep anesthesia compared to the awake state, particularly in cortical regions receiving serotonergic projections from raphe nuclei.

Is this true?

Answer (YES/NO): NO